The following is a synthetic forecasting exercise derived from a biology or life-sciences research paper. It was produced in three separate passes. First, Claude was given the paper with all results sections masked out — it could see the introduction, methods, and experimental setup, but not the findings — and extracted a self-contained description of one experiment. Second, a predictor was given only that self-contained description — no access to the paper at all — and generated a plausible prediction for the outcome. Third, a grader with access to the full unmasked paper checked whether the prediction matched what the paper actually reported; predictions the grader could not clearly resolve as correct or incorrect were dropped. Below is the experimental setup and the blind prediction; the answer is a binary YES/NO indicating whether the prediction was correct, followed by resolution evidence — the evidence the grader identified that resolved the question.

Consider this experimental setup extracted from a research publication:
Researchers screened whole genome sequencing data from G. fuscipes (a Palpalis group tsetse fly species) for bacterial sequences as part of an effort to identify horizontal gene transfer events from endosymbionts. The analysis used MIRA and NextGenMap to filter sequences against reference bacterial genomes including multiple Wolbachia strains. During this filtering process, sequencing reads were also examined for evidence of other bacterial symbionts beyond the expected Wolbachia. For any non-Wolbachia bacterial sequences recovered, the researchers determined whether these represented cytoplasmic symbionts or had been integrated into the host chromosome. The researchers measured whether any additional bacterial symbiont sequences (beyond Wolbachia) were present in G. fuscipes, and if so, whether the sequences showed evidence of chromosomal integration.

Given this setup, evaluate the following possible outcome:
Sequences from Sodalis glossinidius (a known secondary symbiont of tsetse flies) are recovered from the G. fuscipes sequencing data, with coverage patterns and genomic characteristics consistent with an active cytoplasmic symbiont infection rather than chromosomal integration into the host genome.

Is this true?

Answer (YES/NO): NO